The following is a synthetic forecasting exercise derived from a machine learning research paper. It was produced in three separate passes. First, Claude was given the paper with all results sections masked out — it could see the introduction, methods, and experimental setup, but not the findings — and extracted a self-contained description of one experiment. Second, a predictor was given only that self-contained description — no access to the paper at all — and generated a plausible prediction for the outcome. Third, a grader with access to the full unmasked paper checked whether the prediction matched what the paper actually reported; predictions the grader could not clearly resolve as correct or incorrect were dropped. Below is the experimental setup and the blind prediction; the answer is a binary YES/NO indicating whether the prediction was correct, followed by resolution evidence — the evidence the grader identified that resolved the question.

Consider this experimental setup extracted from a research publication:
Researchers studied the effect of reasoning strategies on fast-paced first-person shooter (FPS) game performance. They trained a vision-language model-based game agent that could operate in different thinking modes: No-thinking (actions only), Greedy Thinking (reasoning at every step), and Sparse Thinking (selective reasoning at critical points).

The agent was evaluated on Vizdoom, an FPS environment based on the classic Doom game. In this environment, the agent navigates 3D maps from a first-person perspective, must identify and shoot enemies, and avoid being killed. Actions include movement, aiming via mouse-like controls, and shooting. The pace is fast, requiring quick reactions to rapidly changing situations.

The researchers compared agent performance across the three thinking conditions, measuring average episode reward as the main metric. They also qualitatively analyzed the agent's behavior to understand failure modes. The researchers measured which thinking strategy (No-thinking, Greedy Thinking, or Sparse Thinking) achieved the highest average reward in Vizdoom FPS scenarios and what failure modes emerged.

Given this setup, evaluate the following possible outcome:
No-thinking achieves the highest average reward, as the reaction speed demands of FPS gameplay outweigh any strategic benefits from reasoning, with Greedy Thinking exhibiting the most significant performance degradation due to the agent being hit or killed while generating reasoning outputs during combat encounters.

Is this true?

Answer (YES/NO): NO